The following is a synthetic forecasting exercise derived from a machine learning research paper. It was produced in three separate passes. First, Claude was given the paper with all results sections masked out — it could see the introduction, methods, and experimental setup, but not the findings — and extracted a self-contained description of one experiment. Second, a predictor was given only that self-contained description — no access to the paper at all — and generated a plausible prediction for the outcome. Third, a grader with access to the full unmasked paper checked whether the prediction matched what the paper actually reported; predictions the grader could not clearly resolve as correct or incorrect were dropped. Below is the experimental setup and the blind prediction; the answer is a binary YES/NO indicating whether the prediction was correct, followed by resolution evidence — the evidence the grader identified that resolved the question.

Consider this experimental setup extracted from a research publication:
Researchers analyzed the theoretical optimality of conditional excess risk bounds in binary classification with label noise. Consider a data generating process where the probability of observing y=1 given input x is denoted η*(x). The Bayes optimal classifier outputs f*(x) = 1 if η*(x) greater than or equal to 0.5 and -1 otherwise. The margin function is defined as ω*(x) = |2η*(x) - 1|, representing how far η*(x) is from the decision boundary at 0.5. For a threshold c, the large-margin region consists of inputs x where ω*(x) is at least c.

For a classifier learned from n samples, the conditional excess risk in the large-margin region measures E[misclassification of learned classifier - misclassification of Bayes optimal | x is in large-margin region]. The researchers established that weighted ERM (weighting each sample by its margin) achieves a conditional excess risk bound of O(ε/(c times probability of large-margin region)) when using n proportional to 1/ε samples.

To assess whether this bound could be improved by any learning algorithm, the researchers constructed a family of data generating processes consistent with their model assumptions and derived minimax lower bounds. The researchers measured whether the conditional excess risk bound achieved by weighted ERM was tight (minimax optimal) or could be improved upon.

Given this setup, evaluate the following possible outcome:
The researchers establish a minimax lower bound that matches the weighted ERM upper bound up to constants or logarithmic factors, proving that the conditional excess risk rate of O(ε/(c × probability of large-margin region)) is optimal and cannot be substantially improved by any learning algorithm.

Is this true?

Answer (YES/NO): YES